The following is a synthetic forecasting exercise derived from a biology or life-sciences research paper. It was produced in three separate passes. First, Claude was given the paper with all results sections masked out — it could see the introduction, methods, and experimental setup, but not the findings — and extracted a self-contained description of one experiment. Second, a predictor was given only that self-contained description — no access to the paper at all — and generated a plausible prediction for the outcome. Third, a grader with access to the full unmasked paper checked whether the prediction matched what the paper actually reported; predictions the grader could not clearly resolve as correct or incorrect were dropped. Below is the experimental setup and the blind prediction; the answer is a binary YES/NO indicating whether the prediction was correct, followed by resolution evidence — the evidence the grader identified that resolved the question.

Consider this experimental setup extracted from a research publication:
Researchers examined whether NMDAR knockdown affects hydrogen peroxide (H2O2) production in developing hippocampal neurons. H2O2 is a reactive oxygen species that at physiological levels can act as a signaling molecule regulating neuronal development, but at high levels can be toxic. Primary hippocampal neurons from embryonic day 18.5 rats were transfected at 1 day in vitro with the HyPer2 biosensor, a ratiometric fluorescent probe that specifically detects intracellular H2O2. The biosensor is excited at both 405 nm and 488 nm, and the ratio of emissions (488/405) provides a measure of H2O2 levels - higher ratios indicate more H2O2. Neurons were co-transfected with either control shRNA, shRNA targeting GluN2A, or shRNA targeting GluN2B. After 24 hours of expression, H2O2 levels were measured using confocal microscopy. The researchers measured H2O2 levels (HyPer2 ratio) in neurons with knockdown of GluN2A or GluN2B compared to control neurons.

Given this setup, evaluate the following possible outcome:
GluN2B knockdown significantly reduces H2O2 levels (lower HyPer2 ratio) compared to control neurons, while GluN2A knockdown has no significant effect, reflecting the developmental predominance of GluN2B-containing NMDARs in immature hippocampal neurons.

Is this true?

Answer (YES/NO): NO